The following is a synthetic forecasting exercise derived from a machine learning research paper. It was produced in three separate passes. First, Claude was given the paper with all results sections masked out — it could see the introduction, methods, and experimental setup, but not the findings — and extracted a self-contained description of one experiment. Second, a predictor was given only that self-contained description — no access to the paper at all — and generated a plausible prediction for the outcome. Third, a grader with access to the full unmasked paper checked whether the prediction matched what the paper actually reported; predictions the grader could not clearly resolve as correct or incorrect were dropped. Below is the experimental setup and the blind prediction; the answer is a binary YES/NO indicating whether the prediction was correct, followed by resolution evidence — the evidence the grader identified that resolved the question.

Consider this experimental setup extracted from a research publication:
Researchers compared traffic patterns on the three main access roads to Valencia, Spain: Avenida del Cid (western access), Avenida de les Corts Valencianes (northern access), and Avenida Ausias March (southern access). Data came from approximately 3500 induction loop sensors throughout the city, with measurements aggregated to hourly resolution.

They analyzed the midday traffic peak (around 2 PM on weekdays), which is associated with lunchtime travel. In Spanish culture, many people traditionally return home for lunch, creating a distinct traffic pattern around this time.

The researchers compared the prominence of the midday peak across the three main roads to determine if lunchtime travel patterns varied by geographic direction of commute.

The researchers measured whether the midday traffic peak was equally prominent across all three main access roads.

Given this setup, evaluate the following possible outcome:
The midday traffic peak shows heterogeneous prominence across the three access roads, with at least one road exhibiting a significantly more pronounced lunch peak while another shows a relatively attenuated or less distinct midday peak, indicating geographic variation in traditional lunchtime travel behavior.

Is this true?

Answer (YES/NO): YES